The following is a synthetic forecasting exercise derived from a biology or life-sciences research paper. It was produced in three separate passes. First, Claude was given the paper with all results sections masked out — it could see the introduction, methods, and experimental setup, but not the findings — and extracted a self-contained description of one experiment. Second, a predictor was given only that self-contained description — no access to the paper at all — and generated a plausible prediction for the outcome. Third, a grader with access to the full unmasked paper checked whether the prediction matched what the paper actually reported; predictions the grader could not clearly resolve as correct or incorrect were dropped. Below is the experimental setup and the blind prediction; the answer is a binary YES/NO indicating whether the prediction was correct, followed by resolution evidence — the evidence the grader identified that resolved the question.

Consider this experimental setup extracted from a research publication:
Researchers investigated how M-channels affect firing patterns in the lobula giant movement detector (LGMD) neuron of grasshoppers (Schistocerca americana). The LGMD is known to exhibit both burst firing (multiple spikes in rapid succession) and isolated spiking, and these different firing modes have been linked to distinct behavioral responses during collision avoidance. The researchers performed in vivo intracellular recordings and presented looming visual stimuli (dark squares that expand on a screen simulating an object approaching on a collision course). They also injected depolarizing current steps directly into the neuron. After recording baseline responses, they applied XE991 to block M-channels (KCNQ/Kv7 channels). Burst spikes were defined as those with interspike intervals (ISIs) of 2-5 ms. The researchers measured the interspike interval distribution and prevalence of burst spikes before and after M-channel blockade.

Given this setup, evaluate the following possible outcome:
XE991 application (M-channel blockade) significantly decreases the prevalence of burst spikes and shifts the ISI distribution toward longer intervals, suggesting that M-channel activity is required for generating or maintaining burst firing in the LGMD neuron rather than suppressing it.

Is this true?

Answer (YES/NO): NO